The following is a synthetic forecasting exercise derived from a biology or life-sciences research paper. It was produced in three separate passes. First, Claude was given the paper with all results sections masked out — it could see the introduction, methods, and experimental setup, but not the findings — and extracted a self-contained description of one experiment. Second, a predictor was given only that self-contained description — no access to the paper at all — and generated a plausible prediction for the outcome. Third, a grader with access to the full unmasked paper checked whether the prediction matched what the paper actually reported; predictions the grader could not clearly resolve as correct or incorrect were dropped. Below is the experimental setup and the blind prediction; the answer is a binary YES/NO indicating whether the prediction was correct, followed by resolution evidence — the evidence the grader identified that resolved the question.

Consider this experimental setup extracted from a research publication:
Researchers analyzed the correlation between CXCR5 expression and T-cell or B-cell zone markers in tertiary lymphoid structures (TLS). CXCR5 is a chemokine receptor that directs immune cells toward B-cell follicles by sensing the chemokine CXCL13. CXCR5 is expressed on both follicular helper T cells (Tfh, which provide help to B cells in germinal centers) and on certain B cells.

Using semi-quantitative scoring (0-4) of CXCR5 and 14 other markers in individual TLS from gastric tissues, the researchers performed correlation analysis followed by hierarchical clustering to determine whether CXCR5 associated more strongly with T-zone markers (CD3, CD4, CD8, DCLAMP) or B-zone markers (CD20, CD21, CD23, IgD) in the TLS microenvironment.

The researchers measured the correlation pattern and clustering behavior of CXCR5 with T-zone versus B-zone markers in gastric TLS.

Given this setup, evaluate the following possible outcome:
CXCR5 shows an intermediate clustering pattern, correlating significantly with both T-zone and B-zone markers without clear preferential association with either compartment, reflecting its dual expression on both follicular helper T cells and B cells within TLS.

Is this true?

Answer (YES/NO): NO